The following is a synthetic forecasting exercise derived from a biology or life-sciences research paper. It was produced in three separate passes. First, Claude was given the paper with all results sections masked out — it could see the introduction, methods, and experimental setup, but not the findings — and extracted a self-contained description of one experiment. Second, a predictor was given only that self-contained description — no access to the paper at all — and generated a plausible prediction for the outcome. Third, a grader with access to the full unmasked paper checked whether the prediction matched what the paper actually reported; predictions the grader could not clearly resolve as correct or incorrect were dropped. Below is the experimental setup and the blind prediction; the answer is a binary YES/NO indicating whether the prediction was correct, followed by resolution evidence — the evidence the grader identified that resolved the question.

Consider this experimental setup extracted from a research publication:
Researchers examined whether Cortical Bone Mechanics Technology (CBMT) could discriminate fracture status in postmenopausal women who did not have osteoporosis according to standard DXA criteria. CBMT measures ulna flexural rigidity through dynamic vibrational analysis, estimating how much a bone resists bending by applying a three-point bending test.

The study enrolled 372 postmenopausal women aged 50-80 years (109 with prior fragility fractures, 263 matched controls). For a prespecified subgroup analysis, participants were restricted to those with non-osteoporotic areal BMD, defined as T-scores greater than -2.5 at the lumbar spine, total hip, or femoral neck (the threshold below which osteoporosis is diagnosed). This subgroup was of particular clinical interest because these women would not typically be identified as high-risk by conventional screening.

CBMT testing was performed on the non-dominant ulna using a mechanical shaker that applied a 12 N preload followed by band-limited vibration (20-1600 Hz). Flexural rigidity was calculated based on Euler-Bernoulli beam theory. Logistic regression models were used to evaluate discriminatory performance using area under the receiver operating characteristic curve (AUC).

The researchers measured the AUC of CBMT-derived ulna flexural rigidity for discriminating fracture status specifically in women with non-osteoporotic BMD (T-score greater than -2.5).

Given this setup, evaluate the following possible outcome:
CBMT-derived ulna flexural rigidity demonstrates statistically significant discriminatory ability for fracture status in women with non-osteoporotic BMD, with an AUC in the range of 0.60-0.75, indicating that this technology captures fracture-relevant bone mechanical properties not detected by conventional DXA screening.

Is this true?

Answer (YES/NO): NO